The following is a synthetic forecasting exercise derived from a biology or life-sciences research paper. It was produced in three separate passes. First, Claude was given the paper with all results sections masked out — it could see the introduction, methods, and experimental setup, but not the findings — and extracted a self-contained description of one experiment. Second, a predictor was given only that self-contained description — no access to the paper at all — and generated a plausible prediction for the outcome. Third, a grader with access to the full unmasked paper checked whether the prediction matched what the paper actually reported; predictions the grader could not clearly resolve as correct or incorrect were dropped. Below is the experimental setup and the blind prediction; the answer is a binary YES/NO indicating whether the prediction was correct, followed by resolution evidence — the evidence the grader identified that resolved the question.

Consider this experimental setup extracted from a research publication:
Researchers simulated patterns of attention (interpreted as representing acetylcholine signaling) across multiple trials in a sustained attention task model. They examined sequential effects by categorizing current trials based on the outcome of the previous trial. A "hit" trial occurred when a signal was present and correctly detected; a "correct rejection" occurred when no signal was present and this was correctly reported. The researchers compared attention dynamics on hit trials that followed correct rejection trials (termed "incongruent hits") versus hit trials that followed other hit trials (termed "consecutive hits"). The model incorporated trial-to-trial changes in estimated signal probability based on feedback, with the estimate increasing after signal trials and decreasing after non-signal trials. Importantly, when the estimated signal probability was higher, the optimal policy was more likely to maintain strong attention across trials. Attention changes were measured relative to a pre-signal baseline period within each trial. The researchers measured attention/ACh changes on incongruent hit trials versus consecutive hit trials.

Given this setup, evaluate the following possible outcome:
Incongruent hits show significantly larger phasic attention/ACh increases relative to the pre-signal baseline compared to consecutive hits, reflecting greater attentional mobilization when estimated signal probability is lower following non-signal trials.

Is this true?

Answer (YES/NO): YES